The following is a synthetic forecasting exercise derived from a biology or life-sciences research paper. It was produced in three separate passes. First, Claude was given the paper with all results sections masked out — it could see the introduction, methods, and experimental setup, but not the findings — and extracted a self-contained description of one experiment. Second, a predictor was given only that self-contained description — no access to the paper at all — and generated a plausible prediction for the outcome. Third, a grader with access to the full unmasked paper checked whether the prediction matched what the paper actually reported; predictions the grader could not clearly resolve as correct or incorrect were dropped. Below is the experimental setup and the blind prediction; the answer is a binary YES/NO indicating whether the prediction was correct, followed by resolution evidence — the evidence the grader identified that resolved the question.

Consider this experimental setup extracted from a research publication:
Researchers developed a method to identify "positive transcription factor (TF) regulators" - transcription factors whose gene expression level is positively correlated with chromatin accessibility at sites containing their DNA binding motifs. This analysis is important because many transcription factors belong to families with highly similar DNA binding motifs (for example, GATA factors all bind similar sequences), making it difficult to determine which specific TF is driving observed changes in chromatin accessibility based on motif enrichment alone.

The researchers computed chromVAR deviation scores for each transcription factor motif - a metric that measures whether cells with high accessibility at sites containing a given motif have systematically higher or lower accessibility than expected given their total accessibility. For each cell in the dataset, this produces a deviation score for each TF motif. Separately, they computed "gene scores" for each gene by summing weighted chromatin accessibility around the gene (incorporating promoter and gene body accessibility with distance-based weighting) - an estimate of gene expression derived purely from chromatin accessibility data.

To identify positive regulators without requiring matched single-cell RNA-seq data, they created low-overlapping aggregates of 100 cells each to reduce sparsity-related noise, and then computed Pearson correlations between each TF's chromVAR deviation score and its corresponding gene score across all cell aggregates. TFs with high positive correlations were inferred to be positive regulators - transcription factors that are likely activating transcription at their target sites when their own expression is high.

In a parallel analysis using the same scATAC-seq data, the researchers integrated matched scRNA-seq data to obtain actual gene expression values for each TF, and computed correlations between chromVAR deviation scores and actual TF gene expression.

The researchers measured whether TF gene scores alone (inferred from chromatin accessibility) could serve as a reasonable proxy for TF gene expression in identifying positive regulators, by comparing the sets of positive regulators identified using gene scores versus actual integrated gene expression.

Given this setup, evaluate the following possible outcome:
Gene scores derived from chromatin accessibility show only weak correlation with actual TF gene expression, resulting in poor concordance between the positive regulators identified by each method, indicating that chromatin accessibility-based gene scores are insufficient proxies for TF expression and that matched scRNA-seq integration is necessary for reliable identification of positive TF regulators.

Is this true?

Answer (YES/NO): NO